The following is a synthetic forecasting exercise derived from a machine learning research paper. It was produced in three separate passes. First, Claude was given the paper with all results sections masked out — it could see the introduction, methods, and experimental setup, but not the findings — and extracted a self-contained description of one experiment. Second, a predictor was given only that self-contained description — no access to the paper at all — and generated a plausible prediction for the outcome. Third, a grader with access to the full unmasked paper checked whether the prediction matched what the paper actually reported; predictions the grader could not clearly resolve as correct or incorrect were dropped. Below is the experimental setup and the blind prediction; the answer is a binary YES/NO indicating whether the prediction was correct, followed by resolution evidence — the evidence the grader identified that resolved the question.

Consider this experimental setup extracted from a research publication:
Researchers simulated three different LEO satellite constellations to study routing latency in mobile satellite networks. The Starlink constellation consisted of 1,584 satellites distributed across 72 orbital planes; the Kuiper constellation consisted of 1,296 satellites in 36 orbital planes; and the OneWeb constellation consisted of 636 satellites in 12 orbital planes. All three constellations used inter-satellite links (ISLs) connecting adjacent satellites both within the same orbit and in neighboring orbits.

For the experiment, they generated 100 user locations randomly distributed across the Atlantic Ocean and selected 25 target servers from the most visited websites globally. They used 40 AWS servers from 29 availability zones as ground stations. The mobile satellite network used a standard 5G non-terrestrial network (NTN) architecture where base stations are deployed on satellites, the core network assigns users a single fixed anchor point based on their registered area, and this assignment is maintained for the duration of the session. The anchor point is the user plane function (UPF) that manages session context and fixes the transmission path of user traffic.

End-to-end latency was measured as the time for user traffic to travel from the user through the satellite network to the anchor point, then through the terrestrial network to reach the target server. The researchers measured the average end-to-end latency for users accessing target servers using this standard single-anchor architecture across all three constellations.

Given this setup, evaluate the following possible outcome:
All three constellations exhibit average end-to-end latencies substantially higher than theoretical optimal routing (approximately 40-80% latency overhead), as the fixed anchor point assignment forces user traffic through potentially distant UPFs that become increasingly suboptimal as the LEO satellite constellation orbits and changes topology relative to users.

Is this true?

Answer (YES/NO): NO